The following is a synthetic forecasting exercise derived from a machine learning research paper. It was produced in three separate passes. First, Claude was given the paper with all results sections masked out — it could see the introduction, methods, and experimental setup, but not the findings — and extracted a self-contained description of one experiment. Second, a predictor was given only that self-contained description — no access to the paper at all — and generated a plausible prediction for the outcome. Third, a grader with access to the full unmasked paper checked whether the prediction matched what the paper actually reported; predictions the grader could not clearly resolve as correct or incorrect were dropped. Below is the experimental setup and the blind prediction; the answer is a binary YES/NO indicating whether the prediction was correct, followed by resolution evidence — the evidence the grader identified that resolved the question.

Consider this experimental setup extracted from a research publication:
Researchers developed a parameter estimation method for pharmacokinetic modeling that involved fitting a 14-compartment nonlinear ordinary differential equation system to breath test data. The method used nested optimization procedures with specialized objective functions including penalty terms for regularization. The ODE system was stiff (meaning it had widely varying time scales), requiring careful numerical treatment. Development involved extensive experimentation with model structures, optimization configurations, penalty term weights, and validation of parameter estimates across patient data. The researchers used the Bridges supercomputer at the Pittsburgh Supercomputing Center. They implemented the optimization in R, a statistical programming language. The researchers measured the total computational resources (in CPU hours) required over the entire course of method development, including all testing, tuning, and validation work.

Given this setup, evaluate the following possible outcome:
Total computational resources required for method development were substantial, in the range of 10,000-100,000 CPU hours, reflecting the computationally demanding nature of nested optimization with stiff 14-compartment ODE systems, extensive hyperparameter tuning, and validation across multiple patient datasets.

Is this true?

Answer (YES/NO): NO